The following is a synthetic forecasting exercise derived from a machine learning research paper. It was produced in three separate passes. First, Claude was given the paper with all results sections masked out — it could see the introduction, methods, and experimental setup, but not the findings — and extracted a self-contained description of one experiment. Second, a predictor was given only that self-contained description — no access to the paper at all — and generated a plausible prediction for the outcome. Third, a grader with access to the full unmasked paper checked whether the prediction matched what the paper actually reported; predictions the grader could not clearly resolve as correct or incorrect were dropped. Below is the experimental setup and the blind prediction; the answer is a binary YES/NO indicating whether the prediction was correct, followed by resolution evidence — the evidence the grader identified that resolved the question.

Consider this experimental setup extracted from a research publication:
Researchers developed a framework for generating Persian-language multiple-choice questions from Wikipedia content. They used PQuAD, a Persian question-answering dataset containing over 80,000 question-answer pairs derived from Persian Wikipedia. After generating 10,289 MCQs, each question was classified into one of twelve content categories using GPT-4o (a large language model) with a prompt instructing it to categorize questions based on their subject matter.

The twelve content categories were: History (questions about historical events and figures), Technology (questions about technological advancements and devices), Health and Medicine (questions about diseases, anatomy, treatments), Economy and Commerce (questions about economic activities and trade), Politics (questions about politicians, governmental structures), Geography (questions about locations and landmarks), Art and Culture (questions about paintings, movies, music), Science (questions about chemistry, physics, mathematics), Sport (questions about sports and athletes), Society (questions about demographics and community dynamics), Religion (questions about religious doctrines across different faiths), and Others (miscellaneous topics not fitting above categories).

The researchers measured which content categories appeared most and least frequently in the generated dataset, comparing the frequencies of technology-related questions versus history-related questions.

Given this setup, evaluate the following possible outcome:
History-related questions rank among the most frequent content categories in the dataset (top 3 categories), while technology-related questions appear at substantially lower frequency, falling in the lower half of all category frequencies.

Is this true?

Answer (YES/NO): YES